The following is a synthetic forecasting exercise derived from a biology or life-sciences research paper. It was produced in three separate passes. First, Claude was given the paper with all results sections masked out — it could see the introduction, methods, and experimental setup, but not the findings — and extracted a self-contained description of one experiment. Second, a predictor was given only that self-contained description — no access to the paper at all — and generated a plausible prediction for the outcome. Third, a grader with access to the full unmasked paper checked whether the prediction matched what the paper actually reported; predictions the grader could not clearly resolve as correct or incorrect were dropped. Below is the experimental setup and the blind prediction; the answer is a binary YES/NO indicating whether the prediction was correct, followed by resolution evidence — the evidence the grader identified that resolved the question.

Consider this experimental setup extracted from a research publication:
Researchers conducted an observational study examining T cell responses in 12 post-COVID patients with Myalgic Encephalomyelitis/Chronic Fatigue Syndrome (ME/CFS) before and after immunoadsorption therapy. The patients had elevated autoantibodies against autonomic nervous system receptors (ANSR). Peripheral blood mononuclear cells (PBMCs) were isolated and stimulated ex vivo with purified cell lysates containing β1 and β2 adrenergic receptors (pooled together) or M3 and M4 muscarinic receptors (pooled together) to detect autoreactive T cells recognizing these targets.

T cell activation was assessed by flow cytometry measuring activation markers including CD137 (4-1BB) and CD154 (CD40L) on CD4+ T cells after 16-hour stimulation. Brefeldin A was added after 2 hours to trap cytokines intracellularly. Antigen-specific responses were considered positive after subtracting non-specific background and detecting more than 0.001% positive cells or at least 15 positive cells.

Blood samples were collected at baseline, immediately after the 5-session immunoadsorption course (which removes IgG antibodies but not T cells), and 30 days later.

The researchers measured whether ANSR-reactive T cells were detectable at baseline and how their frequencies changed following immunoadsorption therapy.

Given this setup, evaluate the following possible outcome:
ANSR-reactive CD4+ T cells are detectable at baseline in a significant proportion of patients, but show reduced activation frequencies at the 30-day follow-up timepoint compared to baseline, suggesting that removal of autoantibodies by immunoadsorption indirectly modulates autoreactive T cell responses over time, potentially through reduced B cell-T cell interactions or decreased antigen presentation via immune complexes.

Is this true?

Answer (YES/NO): NO